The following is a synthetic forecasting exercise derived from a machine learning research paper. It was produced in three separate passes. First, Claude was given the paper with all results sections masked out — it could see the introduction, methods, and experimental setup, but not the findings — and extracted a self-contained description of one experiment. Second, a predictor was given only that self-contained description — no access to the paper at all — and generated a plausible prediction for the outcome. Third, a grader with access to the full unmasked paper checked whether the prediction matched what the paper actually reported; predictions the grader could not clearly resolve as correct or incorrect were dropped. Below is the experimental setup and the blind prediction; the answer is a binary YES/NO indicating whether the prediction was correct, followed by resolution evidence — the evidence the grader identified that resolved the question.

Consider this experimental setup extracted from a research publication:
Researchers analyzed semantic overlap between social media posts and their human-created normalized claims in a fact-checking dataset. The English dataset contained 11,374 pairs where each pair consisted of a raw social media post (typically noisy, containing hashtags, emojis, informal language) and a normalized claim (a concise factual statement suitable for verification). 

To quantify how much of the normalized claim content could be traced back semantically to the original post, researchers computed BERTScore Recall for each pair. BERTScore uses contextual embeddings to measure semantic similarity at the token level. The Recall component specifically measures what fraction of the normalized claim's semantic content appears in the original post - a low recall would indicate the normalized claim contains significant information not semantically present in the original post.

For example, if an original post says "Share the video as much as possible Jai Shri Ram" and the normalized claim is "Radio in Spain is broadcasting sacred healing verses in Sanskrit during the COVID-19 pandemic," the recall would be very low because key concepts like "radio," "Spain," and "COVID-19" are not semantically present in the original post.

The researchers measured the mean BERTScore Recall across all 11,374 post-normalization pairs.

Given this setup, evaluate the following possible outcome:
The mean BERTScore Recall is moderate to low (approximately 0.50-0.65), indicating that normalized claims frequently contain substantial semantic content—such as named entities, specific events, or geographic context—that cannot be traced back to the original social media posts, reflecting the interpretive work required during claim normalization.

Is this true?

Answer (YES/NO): NO